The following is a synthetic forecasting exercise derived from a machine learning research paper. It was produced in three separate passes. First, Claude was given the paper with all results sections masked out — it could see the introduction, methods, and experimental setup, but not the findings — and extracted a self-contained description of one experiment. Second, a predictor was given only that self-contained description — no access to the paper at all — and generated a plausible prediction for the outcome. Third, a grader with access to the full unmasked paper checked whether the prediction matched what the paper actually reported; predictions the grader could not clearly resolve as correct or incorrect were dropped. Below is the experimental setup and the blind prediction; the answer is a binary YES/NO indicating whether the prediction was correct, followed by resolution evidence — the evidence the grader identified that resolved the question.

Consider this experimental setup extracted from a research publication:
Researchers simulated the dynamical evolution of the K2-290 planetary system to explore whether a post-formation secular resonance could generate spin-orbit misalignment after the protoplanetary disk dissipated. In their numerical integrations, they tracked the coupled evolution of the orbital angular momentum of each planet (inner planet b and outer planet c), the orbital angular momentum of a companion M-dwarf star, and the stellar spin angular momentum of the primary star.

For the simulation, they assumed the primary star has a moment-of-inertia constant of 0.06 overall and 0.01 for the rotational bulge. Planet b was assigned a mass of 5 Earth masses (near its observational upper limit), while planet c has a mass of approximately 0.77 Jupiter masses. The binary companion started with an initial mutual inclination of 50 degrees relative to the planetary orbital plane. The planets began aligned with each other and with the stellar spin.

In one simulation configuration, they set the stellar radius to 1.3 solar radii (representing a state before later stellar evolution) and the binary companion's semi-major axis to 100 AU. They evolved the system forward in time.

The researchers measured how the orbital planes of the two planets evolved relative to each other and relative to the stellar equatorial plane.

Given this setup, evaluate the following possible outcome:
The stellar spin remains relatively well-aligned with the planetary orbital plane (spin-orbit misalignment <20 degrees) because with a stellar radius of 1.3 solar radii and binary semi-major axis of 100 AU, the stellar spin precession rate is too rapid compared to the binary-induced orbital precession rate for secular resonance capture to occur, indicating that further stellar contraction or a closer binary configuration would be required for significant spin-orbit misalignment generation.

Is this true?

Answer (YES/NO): NO